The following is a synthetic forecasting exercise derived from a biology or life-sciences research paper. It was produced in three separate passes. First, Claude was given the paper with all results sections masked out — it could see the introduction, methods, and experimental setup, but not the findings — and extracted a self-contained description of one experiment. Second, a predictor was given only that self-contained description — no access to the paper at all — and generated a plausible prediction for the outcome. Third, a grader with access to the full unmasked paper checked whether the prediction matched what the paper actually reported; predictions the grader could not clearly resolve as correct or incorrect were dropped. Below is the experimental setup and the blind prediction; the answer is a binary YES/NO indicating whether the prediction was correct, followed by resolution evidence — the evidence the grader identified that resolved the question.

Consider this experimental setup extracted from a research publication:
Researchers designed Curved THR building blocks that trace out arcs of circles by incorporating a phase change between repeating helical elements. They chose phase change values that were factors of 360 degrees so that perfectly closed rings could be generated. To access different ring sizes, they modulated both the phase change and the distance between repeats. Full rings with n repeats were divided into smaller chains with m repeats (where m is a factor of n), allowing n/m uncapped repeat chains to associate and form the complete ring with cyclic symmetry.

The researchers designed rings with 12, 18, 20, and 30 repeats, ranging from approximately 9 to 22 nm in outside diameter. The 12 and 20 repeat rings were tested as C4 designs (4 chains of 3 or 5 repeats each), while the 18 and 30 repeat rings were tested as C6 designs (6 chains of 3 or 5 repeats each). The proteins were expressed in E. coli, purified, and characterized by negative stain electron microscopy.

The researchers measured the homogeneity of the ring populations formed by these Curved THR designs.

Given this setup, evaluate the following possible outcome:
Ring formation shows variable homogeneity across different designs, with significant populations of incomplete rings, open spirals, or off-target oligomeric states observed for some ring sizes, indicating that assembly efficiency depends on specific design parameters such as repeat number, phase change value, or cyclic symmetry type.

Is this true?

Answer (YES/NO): NO